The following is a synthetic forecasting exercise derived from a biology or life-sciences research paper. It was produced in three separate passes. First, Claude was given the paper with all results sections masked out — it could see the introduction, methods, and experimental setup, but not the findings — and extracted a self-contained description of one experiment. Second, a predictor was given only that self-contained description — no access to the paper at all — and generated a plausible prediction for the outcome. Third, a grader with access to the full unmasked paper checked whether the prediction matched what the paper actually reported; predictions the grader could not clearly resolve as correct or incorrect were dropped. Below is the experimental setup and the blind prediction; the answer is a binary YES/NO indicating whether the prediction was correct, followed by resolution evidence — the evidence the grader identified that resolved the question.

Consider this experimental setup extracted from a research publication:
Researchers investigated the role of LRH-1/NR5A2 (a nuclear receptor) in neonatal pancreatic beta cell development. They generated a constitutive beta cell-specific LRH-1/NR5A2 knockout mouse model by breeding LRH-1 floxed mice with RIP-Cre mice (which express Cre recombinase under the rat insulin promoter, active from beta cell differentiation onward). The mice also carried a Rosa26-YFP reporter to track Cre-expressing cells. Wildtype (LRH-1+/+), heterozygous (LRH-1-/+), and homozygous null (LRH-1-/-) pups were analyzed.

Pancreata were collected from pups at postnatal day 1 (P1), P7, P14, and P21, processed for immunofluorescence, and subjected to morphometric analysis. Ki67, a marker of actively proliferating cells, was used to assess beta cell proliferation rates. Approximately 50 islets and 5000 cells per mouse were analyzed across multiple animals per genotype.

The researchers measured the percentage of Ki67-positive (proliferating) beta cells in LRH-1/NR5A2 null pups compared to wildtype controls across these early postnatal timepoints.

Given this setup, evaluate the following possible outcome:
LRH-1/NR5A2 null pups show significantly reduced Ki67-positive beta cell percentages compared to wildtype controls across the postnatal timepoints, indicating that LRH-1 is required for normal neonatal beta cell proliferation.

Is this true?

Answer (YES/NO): YES